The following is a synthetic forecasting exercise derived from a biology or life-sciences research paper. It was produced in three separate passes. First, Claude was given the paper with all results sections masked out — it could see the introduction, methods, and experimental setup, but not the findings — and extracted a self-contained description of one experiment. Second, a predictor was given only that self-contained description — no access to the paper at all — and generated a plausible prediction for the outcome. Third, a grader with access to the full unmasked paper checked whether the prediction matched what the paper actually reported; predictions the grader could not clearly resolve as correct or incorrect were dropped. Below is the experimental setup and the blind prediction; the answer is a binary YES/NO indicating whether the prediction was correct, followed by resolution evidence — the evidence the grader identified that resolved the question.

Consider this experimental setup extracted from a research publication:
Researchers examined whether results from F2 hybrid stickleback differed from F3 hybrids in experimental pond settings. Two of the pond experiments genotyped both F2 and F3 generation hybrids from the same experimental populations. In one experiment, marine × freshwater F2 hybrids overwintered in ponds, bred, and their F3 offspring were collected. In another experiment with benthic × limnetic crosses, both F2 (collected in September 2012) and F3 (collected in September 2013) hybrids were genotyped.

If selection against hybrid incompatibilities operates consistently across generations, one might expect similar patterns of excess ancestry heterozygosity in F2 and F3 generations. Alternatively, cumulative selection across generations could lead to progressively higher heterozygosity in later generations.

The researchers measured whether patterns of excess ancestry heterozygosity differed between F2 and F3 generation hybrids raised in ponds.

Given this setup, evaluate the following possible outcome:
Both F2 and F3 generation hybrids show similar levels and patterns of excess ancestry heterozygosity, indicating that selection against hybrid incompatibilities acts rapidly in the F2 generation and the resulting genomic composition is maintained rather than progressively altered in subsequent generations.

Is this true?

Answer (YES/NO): YES